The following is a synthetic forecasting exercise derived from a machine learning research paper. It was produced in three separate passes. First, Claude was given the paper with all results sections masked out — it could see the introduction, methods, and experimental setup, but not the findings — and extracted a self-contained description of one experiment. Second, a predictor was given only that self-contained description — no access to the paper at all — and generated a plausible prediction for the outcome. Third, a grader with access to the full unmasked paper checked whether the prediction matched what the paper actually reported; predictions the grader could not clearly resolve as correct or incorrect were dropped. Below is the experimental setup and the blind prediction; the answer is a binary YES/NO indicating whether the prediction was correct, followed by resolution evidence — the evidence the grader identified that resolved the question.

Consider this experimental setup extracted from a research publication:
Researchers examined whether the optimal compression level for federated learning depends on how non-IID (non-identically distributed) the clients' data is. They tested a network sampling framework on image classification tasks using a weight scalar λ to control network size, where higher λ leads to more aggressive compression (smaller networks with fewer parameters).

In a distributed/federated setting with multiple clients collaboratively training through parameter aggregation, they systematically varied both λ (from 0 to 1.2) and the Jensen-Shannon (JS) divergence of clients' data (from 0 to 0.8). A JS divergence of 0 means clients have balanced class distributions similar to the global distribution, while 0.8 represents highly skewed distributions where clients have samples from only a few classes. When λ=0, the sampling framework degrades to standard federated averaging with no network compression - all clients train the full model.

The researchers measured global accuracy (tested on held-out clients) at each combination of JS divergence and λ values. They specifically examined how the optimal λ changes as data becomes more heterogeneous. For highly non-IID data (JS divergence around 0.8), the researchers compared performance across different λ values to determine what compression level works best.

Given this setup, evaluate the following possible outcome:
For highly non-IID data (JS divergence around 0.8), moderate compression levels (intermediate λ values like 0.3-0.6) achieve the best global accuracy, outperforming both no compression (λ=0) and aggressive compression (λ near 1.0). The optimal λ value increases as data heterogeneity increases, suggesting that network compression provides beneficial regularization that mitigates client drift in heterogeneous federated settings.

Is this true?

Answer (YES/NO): NO